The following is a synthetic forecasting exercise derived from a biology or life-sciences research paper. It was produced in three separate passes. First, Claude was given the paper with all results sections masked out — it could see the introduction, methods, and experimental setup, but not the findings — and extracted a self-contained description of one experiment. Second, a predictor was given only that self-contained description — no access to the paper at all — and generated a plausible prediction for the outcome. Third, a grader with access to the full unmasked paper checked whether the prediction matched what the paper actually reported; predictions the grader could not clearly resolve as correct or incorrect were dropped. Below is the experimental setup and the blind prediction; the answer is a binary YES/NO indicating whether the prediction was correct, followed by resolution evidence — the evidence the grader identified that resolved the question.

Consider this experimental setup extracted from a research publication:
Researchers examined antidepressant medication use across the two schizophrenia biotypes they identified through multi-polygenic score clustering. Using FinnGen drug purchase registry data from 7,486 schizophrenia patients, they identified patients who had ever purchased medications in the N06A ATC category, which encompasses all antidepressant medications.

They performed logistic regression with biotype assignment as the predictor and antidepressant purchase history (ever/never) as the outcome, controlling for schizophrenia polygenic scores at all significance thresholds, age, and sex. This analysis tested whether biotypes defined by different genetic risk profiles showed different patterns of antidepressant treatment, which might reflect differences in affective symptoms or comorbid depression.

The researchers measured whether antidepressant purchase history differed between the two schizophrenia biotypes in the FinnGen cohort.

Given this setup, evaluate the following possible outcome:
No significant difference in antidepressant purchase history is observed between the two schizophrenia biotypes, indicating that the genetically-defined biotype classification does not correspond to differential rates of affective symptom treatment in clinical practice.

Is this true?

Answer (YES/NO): NO